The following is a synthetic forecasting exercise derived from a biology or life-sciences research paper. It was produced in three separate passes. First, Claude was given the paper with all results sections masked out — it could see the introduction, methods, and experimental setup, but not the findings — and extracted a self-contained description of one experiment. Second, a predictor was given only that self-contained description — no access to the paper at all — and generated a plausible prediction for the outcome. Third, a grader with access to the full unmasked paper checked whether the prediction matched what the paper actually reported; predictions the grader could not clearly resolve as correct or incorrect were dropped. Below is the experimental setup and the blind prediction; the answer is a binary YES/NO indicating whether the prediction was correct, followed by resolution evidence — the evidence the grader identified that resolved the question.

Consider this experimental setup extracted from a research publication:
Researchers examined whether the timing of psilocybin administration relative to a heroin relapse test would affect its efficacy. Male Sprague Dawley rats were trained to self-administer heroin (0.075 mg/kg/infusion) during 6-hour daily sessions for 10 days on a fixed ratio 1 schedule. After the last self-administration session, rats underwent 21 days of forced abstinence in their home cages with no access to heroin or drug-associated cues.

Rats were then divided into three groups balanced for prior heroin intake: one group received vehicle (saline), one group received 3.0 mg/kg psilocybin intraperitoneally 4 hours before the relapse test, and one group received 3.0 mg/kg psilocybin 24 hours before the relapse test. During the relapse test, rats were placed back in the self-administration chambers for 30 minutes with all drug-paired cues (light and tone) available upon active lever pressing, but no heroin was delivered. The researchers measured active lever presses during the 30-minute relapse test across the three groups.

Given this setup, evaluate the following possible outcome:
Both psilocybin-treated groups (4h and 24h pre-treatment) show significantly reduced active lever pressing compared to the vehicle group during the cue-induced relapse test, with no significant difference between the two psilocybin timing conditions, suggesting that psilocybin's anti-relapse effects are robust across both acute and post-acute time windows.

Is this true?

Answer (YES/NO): YES